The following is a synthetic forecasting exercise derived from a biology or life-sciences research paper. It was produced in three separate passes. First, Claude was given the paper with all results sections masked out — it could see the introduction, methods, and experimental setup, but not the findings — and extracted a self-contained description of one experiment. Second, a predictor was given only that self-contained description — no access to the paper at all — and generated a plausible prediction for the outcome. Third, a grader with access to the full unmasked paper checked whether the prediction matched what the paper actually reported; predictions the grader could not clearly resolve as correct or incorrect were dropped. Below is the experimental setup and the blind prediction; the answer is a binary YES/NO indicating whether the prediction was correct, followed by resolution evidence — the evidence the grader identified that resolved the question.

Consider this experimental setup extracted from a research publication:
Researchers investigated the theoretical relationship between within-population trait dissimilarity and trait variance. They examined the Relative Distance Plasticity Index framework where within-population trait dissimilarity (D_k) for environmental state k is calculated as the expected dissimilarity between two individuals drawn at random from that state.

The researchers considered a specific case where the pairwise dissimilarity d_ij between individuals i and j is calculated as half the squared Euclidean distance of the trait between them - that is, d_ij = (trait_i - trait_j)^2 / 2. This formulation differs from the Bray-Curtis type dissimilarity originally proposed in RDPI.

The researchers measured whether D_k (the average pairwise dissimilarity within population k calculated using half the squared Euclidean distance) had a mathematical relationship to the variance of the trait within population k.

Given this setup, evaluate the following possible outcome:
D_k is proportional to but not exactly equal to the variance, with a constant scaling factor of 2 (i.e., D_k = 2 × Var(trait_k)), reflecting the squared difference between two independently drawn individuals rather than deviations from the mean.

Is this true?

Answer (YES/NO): NO